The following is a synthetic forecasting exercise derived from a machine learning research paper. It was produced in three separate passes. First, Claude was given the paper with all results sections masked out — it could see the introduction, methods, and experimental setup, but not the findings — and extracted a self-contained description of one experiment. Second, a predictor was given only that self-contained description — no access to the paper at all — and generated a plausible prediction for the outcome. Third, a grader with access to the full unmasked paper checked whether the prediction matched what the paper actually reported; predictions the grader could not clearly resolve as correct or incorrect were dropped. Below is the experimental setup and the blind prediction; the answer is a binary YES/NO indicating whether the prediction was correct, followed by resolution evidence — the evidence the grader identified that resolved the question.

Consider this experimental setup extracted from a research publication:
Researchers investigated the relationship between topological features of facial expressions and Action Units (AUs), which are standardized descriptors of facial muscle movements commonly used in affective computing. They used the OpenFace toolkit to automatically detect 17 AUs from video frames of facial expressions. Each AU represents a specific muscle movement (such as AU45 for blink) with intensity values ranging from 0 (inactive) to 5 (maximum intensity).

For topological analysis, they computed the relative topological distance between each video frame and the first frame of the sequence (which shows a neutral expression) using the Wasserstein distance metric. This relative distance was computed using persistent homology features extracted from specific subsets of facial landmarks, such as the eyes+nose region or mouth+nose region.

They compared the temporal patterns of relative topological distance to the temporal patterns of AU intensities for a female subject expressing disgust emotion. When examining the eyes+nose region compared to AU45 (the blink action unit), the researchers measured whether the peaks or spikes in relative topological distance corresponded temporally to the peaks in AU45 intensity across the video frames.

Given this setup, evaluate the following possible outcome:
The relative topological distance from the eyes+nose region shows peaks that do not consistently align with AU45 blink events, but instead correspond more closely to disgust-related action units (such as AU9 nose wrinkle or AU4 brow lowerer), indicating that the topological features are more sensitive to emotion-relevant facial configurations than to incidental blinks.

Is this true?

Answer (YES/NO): NO